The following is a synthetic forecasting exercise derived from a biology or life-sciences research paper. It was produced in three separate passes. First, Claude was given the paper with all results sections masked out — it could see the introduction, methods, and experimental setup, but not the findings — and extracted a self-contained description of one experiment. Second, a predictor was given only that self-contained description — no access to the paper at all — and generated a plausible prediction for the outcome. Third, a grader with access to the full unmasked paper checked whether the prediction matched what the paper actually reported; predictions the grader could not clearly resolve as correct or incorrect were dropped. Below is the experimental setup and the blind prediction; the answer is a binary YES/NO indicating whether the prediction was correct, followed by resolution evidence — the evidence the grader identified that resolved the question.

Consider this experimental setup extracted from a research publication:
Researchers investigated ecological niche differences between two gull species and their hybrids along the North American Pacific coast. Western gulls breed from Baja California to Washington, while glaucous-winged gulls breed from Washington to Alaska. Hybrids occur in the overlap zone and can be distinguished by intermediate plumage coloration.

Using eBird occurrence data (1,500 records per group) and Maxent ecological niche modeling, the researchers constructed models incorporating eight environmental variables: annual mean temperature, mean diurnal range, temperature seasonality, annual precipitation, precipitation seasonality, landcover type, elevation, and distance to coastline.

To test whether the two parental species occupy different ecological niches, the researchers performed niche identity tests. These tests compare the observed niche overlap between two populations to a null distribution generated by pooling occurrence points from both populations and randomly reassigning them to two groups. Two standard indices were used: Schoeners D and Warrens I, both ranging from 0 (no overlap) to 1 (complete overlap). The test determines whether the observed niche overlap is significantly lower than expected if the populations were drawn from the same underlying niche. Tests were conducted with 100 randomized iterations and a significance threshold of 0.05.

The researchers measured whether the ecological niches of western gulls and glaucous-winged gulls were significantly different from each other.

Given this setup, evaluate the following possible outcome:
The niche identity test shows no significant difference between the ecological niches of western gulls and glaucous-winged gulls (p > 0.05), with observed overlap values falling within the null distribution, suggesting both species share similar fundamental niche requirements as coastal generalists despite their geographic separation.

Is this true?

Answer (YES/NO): NO